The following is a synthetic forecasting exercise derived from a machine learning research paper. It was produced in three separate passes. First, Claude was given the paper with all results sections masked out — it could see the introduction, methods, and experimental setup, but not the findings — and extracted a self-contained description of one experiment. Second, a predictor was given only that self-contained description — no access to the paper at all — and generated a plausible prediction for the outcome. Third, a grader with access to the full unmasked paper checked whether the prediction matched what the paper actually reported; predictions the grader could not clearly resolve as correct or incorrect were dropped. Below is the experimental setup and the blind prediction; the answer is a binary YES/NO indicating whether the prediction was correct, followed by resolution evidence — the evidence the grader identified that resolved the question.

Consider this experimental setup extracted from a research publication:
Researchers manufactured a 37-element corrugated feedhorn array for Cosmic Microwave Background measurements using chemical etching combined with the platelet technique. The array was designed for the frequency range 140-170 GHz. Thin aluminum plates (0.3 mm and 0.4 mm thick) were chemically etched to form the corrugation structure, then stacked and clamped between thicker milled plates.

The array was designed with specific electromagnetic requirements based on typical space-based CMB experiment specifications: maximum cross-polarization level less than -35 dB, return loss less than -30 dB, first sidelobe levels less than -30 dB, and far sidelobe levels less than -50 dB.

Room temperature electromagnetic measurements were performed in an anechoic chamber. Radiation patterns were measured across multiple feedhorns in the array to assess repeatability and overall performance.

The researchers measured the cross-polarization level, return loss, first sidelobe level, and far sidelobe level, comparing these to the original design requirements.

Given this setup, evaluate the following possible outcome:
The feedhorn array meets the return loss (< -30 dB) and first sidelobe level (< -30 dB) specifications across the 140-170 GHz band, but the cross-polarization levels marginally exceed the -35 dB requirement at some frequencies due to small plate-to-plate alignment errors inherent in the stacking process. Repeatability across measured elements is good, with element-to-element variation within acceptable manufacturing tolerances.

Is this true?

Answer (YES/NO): NO